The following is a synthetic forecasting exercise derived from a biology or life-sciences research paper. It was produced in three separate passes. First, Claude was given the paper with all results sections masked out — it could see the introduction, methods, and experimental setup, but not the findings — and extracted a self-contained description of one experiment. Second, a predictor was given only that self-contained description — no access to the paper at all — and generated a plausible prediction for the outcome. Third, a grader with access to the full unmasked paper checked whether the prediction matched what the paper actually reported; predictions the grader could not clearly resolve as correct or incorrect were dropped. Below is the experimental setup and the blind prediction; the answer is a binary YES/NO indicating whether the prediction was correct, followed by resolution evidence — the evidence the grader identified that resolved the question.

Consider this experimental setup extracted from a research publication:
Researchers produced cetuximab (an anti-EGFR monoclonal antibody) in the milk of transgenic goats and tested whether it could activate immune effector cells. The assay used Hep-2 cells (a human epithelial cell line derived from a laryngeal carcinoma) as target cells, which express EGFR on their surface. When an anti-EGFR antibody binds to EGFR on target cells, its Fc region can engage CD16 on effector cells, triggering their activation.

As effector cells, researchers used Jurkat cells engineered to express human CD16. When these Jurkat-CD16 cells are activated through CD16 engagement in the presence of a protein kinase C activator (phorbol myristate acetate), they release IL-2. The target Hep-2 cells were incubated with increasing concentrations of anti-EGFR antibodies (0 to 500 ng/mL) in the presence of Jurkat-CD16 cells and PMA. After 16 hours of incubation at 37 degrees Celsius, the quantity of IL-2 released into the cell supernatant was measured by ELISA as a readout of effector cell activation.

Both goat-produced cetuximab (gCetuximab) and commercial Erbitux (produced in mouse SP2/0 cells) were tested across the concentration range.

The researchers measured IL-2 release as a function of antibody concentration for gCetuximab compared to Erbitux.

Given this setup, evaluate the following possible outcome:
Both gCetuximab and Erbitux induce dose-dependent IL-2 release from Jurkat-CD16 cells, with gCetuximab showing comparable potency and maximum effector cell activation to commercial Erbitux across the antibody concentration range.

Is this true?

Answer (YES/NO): NO